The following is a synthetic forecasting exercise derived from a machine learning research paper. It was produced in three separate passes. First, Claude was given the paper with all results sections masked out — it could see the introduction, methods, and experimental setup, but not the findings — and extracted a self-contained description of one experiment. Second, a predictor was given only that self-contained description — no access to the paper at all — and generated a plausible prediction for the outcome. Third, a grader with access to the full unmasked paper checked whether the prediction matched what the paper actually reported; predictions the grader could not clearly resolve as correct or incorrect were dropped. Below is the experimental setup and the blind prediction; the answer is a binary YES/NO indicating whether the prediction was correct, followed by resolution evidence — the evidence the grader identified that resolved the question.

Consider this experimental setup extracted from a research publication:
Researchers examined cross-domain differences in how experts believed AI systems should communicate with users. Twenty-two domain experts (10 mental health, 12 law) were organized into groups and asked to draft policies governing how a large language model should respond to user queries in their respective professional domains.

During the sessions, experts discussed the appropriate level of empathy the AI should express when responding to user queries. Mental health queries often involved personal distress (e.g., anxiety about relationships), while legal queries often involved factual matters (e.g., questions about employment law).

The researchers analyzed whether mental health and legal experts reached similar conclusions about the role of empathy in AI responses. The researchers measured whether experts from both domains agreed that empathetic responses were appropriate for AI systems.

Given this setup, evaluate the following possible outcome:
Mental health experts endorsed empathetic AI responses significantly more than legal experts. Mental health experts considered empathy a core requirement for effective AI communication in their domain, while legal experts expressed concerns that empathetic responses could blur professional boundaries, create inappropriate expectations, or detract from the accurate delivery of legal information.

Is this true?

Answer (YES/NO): NO